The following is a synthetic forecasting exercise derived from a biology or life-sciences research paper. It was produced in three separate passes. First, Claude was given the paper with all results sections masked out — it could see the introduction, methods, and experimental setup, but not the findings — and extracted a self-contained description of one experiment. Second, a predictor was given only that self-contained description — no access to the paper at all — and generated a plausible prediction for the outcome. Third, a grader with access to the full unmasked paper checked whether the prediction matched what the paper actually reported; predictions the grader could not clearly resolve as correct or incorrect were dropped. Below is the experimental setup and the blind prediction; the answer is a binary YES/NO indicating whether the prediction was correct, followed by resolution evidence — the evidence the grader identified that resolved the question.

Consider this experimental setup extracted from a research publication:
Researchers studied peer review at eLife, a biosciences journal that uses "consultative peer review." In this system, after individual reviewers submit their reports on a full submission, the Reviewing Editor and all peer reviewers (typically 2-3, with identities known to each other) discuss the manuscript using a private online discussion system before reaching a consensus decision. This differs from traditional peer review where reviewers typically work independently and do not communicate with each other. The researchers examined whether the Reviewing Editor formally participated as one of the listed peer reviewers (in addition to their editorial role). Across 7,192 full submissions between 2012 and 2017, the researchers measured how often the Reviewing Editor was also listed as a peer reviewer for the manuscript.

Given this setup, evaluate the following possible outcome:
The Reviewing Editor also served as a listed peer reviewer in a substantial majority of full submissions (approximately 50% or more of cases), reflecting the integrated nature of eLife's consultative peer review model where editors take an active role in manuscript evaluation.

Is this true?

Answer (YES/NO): YES